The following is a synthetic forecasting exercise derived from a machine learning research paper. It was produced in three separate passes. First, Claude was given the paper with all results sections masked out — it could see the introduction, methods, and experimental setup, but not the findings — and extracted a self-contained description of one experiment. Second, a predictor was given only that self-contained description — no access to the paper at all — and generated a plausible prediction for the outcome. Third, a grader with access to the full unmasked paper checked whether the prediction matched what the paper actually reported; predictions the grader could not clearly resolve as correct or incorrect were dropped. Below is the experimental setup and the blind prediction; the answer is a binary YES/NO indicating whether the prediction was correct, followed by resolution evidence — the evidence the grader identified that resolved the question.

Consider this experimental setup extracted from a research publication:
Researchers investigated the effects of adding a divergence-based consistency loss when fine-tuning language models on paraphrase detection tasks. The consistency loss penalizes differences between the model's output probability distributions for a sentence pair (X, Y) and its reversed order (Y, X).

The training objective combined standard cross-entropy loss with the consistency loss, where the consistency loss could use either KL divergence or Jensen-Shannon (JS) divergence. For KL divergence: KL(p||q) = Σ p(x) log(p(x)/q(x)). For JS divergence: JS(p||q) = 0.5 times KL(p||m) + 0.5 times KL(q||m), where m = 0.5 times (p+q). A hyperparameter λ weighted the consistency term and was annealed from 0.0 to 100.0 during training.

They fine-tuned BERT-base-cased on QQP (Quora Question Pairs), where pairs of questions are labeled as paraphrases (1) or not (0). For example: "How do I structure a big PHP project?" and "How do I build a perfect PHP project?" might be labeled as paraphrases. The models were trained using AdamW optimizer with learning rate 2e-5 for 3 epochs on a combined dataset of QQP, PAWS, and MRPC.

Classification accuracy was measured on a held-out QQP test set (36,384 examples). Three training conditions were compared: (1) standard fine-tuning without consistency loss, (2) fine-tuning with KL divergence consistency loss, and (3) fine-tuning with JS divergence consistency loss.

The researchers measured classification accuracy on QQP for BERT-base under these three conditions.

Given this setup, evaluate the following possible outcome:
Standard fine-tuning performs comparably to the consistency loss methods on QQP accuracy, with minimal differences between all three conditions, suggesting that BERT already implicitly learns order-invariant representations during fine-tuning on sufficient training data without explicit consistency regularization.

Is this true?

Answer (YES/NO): NO